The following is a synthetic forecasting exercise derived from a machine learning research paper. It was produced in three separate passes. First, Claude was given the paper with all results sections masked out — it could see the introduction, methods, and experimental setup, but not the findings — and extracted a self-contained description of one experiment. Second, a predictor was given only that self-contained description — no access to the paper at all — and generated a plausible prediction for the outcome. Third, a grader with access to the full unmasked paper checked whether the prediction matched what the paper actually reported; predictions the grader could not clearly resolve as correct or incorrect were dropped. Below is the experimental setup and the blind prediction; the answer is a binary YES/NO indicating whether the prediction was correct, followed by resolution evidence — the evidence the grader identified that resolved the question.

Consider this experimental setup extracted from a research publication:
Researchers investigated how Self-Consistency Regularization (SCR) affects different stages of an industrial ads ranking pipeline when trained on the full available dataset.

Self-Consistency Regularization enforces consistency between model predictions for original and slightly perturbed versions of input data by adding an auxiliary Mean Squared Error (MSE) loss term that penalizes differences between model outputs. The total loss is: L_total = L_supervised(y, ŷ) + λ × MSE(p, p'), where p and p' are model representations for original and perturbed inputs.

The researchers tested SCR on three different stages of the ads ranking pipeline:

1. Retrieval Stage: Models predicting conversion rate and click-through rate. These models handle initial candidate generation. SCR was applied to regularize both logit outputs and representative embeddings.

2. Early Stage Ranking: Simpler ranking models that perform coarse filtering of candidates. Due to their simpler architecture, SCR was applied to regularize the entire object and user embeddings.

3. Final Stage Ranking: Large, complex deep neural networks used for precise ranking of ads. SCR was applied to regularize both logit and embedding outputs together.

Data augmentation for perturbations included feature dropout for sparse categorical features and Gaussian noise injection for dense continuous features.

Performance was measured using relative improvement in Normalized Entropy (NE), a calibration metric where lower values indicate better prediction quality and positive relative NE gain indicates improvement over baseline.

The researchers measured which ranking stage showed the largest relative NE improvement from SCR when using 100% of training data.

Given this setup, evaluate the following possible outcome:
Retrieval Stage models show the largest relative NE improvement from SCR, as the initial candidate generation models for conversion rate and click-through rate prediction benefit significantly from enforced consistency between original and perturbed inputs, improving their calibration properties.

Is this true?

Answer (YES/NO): NO